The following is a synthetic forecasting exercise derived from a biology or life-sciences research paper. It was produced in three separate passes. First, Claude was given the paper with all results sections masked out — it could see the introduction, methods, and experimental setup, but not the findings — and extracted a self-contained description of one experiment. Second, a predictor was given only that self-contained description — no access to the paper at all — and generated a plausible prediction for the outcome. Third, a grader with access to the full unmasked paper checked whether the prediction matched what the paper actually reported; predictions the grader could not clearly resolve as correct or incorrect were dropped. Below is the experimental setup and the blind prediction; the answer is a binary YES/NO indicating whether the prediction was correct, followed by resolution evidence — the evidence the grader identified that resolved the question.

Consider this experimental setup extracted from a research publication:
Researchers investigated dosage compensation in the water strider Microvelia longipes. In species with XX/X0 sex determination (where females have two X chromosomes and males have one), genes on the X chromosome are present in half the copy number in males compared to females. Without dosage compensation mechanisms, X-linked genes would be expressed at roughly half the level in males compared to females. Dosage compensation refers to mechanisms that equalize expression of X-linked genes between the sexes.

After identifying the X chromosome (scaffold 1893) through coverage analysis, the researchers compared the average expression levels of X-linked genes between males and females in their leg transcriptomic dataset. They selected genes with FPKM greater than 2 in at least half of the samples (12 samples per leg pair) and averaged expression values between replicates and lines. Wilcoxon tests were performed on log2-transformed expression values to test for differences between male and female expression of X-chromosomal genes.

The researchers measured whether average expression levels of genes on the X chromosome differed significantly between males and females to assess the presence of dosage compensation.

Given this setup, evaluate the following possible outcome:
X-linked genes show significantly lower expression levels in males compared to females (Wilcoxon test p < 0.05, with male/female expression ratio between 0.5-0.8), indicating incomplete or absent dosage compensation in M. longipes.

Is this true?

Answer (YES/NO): NO